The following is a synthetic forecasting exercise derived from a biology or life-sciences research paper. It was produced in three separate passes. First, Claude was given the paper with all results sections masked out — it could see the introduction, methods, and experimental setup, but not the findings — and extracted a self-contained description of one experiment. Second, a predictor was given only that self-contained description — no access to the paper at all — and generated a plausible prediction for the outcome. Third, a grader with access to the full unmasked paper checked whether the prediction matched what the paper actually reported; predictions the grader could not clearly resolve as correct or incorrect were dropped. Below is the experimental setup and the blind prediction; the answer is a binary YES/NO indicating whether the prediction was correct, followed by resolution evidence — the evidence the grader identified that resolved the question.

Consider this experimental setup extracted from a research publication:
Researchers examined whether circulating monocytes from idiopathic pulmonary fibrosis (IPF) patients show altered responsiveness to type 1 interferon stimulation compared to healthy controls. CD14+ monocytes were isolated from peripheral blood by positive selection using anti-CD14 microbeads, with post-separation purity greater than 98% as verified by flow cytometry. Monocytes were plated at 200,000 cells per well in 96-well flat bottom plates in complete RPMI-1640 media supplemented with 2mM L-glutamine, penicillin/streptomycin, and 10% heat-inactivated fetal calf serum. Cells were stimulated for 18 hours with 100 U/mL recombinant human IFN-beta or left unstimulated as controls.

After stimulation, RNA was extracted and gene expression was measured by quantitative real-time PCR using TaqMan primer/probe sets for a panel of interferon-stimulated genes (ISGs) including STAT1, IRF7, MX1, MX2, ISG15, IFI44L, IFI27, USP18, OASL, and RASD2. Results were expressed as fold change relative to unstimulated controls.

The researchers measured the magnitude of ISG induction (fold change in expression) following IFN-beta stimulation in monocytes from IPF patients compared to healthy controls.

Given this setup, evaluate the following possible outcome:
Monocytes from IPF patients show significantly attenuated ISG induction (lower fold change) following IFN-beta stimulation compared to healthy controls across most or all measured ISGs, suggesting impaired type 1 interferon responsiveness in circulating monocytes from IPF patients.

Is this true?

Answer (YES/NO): NO